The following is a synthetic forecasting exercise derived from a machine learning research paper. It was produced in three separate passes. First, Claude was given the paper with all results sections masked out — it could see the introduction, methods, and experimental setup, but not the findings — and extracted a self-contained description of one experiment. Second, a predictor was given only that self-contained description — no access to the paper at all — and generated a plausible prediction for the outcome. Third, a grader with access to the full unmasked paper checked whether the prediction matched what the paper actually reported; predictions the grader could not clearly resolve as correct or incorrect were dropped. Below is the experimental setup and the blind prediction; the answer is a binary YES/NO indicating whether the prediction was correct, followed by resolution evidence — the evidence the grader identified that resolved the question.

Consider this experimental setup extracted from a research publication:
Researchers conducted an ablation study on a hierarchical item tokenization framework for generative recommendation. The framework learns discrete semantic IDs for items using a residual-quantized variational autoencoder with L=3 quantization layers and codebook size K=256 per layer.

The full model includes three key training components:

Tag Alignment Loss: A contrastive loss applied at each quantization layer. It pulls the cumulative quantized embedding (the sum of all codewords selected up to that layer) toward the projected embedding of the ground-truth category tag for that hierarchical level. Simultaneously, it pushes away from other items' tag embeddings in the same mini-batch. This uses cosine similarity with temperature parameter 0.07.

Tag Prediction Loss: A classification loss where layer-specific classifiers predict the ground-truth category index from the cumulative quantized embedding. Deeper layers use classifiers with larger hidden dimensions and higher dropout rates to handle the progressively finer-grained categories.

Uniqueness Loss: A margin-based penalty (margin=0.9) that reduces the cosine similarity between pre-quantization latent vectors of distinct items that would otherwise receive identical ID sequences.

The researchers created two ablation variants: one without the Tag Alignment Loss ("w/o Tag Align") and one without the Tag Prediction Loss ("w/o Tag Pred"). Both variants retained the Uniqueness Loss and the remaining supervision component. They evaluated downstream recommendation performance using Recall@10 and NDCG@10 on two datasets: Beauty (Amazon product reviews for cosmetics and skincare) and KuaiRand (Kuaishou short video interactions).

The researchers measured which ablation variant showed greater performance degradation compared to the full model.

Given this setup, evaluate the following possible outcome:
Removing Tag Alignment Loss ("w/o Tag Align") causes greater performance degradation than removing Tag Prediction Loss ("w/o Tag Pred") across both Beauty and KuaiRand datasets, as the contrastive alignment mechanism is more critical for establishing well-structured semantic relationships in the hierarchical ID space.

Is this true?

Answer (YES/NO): NO